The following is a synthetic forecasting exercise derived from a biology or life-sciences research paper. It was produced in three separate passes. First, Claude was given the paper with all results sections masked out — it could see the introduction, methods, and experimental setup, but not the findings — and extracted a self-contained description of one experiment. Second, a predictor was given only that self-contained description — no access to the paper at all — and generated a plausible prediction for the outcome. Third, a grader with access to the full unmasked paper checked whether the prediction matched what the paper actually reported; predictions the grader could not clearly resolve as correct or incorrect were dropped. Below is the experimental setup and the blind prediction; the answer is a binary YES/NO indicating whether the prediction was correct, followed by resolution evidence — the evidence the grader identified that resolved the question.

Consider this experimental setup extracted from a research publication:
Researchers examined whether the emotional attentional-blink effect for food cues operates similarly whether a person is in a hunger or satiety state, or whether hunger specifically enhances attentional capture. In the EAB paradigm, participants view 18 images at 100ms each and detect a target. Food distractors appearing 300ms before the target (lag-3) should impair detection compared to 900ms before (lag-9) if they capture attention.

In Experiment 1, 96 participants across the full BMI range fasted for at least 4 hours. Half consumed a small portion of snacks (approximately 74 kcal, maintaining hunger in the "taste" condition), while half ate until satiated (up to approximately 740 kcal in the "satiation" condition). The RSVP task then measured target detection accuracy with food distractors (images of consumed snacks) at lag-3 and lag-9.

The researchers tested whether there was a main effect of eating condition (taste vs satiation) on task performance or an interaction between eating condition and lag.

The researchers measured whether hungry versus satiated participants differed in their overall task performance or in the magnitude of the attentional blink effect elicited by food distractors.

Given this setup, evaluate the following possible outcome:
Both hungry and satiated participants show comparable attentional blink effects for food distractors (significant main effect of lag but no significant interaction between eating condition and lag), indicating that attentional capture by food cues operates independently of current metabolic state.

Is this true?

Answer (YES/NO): YES